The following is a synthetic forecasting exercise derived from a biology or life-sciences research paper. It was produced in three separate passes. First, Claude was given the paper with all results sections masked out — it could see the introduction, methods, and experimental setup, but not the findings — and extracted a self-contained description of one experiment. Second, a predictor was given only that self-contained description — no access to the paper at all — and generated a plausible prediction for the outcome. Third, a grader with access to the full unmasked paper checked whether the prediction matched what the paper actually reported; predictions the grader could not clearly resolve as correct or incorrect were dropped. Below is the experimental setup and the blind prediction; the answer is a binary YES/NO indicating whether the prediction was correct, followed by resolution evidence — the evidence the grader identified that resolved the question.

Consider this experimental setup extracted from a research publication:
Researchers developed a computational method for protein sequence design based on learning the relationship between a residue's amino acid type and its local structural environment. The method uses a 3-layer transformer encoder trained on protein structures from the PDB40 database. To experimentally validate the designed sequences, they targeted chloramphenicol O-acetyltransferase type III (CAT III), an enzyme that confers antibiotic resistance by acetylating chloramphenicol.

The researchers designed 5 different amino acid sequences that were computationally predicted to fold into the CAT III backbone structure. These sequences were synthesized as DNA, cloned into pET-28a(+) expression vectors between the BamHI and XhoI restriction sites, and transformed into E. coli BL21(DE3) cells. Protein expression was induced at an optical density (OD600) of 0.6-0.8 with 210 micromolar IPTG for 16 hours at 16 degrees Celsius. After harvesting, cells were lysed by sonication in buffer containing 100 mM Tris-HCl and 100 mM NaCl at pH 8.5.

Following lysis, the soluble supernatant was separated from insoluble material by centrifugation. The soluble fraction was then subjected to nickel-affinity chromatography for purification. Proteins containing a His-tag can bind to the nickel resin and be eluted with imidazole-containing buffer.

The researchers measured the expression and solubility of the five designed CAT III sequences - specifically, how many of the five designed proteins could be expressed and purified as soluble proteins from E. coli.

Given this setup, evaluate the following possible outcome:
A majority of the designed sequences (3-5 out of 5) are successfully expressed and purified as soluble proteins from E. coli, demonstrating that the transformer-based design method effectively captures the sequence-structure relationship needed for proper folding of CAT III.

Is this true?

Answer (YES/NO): YES